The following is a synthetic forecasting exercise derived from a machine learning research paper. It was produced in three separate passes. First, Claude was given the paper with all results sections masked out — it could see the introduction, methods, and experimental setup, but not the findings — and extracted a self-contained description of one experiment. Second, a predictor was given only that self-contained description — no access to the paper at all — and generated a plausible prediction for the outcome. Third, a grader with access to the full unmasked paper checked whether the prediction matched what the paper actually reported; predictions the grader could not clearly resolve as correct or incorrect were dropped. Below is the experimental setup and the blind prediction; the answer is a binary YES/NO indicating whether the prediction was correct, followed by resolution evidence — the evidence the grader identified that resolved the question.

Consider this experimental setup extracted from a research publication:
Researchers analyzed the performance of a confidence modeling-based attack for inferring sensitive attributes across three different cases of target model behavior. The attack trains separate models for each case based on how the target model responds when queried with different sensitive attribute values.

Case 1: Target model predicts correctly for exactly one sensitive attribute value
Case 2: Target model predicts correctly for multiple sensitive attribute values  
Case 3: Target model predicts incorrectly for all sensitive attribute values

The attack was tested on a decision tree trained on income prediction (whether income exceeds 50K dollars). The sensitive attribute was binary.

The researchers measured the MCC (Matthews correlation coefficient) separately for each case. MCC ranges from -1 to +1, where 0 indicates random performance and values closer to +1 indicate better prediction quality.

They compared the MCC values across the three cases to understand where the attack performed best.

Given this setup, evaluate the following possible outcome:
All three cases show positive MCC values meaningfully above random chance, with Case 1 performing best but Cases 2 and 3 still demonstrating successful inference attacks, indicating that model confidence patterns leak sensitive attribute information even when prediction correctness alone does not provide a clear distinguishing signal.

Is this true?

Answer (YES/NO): YES